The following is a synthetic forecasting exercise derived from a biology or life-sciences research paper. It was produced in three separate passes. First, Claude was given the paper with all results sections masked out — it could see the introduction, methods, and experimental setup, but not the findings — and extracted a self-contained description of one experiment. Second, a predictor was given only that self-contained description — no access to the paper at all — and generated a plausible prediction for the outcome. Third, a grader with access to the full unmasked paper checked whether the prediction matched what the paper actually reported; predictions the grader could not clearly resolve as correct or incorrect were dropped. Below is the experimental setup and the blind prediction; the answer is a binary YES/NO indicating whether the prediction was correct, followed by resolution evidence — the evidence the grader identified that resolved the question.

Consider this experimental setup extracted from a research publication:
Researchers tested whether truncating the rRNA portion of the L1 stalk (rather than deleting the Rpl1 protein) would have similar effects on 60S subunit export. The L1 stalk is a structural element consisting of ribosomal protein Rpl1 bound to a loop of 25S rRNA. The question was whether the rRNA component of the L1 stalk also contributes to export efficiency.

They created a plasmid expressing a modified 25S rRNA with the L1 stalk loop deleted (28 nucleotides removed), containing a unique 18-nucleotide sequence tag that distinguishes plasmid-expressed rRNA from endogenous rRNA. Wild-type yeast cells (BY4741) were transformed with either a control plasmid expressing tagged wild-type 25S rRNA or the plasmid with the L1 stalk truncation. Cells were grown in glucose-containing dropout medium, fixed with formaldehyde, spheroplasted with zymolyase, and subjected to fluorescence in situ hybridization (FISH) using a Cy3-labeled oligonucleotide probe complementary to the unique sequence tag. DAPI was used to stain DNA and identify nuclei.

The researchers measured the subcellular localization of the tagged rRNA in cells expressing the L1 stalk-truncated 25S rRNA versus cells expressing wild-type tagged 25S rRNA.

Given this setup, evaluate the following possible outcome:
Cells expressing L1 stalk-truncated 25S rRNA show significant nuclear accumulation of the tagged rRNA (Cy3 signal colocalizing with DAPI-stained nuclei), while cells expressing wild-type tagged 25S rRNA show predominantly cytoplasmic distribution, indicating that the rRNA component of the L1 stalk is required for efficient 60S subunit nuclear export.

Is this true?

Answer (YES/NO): YES